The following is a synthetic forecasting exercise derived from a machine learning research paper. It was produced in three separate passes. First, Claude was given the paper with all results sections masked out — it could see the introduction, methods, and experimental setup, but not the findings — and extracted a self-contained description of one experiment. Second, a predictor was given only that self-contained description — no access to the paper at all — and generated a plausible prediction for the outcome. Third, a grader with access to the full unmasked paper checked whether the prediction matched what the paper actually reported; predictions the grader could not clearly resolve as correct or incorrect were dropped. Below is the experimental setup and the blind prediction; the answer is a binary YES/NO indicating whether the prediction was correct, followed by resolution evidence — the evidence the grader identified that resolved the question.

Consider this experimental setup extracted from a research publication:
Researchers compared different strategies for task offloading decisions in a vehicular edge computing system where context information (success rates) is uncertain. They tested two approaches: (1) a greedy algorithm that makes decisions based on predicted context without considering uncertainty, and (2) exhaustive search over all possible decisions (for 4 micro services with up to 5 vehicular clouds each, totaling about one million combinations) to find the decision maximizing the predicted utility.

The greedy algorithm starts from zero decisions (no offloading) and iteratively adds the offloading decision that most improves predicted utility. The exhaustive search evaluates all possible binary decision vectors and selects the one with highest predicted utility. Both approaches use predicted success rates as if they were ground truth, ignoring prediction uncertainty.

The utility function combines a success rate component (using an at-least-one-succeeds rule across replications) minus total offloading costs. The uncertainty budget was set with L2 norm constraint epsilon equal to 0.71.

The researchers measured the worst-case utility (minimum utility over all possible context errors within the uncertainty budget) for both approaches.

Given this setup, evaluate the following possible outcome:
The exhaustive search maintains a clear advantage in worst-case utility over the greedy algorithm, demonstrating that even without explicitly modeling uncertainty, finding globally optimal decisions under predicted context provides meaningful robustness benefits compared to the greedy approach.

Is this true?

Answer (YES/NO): NO